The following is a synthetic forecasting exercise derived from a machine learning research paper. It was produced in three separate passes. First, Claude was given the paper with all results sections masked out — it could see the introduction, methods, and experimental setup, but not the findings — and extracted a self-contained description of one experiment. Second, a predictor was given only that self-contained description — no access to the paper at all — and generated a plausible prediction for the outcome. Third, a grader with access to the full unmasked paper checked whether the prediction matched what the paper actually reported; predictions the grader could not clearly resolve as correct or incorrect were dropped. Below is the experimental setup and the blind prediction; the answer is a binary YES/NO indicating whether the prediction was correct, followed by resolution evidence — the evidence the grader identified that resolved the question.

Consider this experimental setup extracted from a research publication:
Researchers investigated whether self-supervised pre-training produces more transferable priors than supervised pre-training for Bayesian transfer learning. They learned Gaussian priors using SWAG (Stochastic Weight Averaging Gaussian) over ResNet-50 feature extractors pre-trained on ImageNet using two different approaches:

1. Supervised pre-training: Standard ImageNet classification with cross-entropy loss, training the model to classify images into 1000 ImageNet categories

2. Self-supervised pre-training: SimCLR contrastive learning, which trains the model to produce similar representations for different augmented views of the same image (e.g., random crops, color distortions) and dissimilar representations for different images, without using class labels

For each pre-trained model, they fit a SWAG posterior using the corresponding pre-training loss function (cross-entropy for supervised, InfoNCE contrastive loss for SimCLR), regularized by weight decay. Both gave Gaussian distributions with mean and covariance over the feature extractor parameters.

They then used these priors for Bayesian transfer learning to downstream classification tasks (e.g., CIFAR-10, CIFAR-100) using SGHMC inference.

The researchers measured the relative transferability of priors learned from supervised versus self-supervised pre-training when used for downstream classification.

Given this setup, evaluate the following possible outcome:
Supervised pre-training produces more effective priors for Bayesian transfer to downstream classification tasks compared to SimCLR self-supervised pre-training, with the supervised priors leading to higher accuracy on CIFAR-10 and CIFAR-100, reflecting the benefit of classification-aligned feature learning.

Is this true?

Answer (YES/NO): NO